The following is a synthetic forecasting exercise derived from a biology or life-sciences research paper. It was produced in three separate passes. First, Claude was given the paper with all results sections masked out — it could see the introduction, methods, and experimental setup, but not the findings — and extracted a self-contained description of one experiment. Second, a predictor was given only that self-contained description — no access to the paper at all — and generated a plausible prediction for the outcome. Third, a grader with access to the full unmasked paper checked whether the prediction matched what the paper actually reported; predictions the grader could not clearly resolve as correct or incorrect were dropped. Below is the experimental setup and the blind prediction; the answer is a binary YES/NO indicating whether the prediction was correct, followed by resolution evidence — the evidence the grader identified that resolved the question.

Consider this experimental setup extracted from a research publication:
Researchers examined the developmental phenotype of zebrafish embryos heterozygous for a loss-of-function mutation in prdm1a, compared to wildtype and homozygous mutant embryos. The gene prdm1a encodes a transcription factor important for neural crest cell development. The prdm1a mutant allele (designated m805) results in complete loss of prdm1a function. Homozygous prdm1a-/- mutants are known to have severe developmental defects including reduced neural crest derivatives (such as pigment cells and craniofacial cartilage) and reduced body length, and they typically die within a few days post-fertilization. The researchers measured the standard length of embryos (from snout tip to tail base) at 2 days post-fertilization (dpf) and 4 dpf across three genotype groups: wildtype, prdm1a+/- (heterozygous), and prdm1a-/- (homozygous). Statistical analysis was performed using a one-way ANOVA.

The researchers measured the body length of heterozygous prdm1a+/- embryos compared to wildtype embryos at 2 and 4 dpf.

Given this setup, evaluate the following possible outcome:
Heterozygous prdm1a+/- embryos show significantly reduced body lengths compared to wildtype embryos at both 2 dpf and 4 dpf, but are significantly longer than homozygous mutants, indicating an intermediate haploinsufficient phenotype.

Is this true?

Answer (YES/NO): NO